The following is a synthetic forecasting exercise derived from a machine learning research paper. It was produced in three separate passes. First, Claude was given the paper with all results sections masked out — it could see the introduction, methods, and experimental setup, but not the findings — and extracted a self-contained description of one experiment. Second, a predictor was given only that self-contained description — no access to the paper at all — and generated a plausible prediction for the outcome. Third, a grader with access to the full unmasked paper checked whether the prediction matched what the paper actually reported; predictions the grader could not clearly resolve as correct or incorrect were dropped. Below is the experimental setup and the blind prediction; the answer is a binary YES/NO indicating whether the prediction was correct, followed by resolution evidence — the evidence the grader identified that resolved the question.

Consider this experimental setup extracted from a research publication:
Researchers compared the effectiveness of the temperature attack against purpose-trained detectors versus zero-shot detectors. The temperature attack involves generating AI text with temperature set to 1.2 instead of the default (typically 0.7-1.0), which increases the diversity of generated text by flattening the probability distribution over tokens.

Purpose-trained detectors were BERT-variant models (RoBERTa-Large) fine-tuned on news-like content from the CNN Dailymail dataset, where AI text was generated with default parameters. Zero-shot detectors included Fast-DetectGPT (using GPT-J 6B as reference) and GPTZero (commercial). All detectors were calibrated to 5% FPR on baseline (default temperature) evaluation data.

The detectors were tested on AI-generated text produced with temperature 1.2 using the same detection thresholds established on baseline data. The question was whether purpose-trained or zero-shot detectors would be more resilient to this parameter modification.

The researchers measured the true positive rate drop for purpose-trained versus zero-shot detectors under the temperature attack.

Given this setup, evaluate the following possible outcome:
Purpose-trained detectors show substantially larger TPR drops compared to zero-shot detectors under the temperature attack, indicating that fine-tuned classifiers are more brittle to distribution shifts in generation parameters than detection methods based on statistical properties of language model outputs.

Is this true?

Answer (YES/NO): NO